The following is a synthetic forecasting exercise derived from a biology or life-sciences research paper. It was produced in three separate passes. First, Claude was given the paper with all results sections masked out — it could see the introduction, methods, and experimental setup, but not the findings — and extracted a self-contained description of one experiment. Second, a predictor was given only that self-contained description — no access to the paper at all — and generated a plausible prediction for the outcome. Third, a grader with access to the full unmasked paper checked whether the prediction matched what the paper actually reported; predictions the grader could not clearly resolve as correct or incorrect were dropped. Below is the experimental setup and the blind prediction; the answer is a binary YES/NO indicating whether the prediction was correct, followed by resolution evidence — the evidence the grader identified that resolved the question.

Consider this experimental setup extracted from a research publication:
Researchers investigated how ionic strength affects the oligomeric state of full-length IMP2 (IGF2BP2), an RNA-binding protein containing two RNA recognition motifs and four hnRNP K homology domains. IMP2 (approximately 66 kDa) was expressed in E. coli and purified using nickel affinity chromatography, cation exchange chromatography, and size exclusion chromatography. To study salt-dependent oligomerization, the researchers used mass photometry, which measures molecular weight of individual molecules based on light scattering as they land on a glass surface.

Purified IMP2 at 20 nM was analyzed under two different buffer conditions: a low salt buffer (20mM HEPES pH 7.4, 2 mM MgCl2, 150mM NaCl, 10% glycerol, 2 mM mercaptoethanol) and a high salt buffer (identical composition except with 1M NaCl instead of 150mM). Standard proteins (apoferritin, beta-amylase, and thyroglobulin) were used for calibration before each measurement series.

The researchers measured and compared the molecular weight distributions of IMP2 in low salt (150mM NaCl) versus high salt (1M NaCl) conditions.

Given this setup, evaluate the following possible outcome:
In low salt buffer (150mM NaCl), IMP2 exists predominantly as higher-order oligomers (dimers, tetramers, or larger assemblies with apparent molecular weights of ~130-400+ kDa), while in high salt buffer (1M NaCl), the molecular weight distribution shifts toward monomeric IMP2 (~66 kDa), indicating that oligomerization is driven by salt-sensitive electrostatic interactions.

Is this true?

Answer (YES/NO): NO